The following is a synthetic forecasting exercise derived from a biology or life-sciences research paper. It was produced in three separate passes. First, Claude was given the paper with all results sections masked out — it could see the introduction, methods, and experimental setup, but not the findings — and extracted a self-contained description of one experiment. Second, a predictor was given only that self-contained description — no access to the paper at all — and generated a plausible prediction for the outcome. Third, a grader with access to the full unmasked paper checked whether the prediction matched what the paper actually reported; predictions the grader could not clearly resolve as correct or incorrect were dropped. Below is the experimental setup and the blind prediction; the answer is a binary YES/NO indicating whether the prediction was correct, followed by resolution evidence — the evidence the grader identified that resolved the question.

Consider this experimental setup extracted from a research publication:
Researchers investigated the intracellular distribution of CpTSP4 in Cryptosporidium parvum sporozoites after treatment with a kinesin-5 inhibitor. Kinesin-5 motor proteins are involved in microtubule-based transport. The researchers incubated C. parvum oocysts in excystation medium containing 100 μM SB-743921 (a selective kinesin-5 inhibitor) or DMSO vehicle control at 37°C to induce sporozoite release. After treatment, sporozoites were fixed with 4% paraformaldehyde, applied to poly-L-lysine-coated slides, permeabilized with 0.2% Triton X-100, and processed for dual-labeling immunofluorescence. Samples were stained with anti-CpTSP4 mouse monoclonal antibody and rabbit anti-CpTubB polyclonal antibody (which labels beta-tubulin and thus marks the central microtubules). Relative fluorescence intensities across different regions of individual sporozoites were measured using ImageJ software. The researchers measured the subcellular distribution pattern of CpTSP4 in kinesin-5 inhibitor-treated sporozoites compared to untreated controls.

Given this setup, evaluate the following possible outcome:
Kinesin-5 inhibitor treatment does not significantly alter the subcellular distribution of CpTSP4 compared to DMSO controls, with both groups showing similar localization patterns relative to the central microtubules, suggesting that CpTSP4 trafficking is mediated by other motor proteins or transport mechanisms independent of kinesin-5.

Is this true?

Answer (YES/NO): NO